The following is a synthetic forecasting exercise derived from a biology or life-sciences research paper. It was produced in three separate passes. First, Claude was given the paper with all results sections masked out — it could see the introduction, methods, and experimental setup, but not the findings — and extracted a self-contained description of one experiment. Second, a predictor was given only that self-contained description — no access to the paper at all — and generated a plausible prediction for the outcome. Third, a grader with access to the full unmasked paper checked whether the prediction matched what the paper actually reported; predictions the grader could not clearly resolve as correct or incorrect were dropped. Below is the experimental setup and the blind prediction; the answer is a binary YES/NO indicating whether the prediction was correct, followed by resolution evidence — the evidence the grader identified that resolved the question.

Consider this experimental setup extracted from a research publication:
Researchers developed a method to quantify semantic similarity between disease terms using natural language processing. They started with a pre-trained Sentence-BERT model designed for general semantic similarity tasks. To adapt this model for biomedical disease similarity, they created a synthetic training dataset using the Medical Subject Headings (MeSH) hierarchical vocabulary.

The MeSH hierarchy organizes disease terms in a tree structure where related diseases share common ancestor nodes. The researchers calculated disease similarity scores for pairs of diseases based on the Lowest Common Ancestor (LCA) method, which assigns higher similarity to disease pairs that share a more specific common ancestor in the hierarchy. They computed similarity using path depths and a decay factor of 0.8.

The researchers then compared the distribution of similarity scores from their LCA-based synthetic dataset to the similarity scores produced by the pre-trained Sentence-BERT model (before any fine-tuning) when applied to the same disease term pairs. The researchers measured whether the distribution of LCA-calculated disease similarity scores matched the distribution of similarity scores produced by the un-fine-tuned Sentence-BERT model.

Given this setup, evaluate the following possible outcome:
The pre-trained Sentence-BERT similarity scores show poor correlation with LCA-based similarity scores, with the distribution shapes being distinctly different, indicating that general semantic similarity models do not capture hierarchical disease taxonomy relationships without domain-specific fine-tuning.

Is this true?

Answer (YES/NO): NO